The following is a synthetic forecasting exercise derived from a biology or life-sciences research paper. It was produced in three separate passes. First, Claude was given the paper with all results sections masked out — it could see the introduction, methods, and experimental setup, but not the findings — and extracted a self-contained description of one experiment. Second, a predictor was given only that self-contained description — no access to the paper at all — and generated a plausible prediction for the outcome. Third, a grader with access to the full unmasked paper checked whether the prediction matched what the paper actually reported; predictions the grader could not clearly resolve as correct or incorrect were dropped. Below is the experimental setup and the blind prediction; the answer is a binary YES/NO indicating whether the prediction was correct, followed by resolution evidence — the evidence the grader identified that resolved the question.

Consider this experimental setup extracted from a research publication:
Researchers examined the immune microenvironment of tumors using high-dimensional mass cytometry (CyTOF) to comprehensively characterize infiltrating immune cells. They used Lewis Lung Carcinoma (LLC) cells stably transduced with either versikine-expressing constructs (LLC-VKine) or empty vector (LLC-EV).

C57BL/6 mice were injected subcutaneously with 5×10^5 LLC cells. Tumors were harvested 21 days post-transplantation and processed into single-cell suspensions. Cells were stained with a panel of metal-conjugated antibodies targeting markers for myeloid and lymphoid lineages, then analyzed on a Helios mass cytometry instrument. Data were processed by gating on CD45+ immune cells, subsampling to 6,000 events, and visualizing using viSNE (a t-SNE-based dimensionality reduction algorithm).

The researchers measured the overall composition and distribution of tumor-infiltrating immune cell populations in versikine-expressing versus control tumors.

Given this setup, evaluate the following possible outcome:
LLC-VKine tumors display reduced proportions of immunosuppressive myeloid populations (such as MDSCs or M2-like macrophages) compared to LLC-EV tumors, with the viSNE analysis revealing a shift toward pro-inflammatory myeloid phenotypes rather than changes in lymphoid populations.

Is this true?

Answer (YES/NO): NO